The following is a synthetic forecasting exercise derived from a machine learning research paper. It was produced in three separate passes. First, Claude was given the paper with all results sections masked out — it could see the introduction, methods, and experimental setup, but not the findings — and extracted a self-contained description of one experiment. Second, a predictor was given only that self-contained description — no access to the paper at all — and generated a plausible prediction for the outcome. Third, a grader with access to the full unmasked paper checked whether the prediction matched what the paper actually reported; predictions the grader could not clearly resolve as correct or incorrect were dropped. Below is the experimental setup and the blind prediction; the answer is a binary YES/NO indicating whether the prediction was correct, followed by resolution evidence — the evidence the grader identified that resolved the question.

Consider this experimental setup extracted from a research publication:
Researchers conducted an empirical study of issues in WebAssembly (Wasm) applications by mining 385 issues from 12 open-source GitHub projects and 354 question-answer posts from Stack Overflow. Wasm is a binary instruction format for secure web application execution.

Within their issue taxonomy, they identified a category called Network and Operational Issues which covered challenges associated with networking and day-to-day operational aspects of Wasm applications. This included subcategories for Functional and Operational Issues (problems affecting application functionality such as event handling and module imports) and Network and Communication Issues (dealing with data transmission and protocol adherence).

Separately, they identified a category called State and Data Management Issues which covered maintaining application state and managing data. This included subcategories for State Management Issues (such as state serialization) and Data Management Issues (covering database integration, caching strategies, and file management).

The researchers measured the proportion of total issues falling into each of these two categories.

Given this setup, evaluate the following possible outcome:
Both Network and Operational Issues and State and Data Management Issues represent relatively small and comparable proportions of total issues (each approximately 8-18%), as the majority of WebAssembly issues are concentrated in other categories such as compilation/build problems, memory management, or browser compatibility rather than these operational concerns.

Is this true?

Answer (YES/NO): NO